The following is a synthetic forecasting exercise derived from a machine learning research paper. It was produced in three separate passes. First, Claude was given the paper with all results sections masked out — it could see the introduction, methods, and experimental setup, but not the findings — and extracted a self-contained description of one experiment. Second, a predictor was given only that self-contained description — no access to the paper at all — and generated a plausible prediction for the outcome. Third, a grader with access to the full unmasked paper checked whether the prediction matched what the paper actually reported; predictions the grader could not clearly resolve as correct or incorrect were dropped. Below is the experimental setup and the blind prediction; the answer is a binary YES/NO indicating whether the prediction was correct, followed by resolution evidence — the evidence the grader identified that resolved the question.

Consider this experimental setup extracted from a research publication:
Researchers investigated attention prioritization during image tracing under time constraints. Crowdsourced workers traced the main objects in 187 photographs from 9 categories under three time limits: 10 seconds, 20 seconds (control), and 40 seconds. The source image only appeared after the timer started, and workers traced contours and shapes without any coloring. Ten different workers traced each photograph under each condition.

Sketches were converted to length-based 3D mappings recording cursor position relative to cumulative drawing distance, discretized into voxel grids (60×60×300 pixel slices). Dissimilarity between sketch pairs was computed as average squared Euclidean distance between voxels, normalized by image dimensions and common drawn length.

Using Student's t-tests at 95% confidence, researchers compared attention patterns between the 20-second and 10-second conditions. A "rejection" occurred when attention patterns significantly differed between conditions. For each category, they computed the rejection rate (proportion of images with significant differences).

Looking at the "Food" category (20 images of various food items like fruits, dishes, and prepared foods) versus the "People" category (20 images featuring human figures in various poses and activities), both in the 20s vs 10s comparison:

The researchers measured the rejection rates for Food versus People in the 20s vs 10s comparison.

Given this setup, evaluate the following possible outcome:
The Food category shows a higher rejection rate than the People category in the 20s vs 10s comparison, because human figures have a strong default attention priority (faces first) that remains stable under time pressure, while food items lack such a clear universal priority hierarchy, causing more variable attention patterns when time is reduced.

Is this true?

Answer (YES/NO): YES